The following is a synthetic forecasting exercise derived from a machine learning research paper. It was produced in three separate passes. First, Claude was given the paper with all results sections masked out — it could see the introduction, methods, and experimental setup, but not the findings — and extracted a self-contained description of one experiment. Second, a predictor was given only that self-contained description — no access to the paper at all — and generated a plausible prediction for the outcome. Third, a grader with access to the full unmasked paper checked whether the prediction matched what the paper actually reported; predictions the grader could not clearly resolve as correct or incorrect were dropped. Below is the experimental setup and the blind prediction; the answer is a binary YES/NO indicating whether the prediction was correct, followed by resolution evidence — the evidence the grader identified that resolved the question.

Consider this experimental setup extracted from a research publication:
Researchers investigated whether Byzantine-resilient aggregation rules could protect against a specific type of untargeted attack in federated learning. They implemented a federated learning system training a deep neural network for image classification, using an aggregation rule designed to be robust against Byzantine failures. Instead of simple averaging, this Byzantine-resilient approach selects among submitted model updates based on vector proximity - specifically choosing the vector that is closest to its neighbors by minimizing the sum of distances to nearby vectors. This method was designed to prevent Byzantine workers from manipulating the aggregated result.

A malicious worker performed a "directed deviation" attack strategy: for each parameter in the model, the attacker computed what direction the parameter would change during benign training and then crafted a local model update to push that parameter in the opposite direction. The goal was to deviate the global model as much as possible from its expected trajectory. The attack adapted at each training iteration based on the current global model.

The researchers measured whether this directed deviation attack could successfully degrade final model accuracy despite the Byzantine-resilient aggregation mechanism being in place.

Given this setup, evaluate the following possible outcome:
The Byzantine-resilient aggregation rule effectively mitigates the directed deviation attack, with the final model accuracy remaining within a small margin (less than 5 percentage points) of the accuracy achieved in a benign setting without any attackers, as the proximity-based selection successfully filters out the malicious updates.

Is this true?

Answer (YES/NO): NO